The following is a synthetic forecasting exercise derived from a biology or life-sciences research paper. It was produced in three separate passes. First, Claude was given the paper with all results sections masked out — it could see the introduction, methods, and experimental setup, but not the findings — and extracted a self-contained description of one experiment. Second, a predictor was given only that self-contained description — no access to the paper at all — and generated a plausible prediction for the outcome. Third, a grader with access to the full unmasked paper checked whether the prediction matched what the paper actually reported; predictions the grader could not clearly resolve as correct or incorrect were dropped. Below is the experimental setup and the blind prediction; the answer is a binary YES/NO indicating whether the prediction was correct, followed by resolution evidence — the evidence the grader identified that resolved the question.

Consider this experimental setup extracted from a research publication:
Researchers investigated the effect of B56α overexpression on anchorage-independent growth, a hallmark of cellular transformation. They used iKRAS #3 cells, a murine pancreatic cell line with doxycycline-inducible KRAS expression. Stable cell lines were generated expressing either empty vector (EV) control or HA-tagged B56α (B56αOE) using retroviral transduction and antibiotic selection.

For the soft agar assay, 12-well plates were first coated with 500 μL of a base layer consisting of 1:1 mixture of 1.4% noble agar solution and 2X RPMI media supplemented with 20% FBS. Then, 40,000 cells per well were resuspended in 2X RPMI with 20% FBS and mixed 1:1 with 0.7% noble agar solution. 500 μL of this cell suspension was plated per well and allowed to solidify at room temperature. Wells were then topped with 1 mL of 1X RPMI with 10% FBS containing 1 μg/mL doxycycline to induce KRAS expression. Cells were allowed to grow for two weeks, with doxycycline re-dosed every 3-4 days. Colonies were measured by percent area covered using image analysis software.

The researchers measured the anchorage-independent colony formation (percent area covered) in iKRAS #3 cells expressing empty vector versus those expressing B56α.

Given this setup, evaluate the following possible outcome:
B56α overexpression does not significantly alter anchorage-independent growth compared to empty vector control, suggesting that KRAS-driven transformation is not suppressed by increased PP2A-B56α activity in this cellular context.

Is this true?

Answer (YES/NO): NO